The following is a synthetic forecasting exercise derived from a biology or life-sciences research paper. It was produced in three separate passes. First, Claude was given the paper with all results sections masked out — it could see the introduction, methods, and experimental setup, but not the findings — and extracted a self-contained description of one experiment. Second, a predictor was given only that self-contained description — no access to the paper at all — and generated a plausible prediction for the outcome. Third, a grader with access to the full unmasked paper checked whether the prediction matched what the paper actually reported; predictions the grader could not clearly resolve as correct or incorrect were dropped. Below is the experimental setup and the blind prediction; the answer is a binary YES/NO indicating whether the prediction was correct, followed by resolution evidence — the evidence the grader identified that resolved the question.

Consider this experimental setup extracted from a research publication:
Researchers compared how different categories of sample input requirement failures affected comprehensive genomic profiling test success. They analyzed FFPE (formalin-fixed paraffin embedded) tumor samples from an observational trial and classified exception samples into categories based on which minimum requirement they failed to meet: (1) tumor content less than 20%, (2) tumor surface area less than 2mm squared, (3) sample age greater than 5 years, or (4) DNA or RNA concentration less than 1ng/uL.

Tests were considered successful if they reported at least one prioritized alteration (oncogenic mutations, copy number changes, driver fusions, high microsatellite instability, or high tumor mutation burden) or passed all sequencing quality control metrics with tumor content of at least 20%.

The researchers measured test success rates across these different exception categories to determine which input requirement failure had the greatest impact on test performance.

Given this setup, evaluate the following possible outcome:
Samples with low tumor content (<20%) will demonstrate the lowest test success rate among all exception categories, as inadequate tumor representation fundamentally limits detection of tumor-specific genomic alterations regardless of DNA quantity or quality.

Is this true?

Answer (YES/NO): YES